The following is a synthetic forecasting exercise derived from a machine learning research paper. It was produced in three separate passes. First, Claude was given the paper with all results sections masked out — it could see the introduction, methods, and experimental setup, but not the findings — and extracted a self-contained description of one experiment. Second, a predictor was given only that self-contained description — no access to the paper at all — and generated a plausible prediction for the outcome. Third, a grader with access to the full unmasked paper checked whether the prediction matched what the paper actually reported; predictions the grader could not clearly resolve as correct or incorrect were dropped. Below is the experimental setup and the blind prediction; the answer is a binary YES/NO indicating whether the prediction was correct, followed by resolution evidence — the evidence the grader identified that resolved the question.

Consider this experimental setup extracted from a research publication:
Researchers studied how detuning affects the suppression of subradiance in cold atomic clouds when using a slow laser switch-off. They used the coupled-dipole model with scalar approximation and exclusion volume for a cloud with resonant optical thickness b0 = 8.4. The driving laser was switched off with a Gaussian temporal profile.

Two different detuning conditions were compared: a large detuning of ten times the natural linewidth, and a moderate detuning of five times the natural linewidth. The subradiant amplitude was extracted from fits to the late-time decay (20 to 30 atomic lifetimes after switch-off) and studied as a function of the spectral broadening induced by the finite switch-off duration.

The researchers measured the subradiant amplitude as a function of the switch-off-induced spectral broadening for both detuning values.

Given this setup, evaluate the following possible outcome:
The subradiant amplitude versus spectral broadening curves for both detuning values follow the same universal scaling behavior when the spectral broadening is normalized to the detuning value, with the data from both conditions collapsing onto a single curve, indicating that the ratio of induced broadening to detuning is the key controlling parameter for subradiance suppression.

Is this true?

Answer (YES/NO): YES